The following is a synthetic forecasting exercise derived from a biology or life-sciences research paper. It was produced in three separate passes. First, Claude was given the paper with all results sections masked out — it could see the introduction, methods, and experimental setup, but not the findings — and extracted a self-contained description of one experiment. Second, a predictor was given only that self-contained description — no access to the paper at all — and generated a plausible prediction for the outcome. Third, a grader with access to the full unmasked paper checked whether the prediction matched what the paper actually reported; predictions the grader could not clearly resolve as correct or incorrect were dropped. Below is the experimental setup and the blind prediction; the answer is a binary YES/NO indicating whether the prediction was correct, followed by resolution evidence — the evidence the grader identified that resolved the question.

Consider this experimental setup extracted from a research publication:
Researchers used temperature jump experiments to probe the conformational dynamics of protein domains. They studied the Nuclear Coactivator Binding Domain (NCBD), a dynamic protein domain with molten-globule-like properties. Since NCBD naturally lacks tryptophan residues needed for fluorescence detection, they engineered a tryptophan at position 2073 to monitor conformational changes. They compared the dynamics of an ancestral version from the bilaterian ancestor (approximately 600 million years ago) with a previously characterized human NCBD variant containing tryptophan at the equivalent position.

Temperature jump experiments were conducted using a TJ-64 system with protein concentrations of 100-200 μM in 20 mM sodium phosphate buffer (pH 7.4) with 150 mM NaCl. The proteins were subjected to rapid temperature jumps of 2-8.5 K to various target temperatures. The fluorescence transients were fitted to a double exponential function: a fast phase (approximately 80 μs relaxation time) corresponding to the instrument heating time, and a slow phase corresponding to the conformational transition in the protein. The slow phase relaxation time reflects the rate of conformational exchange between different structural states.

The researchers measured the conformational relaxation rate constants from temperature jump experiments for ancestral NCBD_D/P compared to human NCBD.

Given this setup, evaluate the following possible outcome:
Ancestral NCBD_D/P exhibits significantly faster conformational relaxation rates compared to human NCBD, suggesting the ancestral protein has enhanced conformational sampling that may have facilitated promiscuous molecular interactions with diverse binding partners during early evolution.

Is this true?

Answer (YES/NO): NO